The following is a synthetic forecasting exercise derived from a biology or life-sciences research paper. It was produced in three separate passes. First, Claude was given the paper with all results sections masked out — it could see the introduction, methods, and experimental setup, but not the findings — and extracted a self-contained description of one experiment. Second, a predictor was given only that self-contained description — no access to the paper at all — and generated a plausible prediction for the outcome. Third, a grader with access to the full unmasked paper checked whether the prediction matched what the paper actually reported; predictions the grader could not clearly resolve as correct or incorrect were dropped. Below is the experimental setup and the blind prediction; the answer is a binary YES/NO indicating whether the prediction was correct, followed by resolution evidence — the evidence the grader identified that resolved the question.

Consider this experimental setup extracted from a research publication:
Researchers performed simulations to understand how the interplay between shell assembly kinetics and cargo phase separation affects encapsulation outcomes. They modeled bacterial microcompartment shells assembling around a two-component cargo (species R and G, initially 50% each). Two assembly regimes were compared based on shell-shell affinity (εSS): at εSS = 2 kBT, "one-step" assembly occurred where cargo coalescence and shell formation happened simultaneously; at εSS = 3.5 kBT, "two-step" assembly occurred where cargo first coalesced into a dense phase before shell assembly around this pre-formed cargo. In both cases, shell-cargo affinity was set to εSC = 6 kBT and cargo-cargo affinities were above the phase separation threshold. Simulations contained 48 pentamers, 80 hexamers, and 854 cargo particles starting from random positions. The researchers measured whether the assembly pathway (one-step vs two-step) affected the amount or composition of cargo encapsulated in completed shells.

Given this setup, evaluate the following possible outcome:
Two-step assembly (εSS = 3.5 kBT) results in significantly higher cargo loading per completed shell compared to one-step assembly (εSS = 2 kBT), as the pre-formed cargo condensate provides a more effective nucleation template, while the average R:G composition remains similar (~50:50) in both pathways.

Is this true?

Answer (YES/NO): NO